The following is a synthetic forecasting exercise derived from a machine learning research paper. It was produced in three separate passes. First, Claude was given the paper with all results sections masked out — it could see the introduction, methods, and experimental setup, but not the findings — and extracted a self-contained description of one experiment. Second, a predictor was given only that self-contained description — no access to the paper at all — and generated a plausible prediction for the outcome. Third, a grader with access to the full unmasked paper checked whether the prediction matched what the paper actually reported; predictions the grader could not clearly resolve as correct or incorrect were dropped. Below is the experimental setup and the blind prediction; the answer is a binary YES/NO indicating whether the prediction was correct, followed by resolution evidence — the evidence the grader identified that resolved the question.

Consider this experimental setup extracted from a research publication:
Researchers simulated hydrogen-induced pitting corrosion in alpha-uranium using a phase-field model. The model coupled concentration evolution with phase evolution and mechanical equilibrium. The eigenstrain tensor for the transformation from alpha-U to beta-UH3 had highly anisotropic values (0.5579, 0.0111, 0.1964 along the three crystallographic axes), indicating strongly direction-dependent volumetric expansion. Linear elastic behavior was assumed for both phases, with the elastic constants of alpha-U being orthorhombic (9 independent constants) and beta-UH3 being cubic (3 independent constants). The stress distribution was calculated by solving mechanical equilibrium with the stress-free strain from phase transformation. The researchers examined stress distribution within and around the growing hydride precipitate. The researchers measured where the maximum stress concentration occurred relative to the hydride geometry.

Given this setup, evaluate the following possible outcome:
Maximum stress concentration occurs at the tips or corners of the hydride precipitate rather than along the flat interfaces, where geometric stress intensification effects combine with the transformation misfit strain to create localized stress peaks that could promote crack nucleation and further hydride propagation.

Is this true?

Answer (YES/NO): YES